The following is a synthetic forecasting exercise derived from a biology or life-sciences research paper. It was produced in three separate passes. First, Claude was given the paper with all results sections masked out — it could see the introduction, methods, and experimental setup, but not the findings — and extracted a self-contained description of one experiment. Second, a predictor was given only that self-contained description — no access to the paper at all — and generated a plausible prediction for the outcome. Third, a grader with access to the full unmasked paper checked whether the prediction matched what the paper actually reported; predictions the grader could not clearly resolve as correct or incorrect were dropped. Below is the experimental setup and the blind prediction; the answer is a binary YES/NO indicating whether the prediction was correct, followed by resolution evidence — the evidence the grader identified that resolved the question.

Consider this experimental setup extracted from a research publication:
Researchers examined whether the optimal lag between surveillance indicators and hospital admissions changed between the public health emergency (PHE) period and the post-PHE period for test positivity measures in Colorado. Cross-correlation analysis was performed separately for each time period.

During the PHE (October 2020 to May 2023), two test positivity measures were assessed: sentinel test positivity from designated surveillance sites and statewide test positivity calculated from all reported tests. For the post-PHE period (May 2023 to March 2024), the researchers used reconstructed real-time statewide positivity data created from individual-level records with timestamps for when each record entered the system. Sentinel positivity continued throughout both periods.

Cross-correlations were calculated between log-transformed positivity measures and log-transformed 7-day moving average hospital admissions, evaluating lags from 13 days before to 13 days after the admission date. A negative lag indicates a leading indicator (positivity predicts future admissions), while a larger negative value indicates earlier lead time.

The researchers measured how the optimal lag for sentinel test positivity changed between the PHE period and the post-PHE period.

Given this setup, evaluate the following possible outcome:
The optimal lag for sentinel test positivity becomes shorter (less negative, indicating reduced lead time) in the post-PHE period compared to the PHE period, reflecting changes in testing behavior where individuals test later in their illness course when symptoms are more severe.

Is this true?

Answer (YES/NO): NO